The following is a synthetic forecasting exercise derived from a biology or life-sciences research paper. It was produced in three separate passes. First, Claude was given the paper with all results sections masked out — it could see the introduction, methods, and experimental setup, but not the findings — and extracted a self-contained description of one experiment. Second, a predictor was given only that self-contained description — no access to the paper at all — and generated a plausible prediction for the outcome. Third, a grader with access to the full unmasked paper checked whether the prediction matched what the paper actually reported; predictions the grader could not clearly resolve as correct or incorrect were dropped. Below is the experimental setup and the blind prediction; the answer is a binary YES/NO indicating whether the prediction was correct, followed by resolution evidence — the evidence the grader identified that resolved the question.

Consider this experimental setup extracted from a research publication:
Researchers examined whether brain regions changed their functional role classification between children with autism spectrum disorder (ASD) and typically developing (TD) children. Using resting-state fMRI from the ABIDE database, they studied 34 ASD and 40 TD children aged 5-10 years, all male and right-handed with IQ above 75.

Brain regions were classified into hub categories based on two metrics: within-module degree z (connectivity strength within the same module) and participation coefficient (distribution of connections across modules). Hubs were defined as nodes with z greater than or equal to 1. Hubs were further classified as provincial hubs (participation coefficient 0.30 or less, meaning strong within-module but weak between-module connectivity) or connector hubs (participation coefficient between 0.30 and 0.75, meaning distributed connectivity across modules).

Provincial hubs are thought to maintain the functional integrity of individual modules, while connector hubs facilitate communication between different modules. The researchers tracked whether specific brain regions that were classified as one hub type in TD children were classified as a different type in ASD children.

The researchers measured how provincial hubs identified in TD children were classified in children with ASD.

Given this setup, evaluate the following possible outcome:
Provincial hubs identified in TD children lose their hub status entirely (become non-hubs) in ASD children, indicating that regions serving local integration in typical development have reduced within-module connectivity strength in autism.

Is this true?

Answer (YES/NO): NO